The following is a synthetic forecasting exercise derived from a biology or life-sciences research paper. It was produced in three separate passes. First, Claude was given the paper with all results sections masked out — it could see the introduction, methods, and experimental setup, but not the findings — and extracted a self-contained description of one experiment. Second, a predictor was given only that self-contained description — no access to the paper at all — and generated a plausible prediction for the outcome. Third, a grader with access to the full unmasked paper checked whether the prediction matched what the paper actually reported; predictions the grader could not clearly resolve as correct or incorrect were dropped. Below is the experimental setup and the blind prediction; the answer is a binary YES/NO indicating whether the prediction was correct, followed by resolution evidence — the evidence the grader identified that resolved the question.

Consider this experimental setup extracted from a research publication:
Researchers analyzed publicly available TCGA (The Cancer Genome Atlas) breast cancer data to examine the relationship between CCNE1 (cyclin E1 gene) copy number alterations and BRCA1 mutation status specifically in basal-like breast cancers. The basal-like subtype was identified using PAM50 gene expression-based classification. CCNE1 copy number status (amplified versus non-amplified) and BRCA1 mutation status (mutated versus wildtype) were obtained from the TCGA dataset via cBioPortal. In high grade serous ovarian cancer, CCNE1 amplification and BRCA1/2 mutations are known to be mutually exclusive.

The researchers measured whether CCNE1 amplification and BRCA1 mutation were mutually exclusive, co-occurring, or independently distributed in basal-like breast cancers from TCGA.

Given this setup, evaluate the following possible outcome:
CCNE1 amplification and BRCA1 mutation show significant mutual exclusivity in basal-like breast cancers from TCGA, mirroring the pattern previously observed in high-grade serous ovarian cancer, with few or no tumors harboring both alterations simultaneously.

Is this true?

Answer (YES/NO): NO